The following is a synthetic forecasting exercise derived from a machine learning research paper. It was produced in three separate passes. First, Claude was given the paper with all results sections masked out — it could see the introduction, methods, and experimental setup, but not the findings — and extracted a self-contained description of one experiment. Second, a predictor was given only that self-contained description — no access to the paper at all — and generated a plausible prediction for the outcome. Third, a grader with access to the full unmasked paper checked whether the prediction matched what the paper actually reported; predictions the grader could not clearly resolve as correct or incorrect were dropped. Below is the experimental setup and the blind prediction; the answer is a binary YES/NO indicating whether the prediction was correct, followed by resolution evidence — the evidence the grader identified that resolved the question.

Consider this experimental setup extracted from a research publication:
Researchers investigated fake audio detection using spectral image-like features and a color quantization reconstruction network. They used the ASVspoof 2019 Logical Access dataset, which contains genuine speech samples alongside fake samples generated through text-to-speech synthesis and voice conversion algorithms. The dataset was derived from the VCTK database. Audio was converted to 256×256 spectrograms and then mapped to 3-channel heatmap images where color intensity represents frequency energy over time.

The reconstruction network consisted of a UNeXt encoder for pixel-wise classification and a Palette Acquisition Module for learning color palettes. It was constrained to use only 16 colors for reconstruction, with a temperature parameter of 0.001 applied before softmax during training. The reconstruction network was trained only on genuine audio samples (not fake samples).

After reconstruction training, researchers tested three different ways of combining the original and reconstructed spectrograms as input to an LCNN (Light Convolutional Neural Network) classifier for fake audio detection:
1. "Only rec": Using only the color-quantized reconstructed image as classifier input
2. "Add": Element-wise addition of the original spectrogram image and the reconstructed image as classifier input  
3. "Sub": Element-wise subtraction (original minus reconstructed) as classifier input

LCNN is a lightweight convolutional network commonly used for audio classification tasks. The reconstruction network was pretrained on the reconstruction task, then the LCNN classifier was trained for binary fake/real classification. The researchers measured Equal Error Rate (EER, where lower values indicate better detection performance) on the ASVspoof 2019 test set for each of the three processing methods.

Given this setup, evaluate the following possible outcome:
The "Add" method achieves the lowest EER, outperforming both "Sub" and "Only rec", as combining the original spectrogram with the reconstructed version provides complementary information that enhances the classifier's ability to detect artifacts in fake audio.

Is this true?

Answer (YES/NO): YES